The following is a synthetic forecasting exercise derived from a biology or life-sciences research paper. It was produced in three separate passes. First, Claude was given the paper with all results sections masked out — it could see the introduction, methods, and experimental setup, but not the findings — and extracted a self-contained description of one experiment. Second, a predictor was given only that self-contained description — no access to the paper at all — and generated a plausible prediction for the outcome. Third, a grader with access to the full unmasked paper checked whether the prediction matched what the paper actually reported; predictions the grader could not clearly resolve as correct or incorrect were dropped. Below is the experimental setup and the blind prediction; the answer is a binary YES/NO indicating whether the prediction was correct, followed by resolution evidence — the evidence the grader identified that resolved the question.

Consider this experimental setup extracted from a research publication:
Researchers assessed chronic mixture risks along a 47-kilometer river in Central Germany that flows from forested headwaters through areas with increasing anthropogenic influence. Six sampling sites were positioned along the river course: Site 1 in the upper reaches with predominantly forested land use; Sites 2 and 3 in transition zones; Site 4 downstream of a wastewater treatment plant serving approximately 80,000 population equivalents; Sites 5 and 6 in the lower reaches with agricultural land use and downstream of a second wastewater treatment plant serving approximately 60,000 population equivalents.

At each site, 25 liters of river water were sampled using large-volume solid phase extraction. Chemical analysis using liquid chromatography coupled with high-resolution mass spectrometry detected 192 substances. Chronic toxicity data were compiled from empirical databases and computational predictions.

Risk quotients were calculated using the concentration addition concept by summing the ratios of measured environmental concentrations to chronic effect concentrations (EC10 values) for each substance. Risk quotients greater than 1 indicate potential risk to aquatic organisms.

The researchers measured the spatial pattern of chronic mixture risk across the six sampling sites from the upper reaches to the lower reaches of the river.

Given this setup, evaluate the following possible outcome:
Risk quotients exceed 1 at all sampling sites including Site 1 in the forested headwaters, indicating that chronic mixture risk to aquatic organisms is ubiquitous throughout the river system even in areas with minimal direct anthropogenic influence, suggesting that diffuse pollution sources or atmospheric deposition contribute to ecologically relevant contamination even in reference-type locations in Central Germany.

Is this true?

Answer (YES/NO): NO